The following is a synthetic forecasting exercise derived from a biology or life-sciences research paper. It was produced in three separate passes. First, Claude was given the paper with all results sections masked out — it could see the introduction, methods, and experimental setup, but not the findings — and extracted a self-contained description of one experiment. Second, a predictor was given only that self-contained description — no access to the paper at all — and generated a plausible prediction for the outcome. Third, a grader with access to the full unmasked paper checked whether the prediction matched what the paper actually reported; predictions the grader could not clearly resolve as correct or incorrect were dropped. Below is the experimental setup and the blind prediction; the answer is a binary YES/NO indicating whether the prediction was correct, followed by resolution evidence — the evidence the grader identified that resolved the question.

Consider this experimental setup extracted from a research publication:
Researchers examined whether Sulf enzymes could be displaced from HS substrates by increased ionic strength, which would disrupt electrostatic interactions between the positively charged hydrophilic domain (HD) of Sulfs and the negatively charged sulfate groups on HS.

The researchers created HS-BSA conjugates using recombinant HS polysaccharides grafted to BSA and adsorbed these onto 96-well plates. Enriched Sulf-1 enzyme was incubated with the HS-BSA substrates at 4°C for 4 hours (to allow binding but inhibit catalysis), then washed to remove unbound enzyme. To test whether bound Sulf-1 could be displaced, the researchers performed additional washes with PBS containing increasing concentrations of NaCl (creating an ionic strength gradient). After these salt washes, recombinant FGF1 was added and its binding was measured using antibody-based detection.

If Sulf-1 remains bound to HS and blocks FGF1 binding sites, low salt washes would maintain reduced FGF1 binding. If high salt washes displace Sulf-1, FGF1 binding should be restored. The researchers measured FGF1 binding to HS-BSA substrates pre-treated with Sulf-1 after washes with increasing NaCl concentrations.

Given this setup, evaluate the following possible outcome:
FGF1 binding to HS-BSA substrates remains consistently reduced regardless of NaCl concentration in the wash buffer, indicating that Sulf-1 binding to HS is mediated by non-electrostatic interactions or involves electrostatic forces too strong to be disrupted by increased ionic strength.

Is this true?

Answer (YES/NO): NO